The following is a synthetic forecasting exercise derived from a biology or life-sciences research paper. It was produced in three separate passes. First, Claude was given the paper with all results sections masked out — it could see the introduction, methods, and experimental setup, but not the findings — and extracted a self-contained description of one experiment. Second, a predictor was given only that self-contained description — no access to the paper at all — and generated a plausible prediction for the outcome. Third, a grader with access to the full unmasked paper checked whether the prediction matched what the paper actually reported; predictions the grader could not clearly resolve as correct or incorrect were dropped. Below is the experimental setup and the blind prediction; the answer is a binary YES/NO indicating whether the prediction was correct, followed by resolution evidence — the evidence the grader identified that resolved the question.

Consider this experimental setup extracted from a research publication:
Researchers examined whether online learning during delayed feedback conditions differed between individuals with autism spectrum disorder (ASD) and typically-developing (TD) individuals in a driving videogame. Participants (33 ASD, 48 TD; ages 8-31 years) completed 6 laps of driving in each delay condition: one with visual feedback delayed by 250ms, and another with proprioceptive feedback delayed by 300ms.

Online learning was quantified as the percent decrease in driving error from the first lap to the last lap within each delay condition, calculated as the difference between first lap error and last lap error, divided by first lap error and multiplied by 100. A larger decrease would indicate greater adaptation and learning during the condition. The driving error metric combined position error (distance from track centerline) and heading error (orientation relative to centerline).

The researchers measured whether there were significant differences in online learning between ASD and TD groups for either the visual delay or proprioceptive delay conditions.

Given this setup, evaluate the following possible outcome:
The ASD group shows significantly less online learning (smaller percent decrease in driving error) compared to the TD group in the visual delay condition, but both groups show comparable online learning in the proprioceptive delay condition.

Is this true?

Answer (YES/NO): NO